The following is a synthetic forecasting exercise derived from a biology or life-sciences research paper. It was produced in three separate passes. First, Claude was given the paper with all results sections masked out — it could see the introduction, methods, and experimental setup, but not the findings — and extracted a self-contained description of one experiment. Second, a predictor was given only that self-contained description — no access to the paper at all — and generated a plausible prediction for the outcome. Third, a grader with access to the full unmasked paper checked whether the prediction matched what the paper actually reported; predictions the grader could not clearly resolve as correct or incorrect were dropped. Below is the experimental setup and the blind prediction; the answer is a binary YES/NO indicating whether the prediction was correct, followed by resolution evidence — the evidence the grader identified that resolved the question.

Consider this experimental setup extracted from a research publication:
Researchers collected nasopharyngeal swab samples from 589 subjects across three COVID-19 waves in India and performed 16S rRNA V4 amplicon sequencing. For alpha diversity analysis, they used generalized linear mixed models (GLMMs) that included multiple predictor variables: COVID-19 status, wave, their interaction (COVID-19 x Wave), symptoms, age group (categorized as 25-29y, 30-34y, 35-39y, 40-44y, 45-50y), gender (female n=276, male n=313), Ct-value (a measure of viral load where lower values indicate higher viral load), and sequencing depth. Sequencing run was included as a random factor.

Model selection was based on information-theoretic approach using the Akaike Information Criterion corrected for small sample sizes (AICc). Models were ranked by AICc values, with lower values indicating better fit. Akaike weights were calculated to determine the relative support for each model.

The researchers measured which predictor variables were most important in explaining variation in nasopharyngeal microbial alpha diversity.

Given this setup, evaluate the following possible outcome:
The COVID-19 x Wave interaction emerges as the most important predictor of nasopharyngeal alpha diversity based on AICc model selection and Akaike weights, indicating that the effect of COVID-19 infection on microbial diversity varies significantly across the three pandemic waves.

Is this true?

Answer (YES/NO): NO